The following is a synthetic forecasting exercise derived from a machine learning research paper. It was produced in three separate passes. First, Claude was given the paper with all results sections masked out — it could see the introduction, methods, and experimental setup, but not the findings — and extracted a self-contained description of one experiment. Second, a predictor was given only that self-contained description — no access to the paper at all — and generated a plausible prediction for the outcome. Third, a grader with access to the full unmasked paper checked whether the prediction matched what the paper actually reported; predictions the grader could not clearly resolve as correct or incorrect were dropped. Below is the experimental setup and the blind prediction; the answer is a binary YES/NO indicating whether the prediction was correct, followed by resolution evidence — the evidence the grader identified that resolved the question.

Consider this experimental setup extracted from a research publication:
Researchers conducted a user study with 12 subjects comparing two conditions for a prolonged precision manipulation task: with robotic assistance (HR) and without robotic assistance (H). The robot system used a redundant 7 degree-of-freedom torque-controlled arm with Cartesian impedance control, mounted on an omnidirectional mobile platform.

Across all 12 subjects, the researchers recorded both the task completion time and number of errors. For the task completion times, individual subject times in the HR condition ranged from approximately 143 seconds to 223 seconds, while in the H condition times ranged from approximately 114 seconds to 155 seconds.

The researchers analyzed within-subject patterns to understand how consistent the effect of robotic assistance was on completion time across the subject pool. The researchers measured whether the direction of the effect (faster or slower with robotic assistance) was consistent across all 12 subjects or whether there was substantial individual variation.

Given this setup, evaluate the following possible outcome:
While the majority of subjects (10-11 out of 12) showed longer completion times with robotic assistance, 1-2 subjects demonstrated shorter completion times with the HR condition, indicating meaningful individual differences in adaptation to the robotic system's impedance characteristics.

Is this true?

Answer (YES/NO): NO